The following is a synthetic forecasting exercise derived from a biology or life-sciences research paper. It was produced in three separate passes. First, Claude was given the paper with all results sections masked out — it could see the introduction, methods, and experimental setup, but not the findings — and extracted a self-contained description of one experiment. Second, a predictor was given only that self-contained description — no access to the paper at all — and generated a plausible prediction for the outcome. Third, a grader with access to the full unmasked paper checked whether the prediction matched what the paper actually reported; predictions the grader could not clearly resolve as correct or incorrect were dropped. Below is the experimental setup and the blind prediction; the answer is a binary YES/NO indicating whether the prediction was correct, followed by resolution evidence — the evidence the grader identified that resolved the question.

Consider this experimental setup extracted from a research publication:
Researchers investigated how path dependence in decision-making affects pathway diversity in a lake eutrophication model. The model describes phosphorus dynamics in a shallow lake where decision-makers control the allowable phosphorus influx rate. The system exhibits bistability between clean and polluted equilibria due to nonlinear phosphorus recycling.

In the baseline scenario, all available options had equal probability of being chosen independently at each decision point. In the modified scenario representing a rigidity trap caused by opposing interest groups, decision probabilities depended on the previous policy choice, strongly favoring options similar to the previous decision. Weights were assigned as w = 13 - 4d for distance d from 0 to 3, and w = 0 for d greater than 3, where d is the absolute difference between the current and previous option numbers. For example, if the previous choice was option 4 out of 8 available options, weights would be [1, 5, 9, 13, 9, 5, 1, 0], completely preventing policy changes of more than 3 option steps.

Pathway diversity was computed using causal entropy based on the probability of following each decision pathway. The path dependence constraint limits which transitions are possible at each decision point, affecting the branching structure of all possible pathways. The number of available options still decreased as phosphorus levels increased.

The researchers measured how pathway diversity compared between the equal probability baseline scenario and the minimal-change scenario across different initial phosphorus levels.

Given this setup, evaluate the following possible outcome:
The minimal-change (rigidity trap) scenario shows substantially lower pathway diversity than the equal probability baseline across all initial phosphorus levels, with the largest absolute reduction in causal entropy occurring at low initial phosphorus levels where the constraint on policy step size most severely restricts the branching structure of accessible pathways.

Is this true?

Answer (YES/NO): NO